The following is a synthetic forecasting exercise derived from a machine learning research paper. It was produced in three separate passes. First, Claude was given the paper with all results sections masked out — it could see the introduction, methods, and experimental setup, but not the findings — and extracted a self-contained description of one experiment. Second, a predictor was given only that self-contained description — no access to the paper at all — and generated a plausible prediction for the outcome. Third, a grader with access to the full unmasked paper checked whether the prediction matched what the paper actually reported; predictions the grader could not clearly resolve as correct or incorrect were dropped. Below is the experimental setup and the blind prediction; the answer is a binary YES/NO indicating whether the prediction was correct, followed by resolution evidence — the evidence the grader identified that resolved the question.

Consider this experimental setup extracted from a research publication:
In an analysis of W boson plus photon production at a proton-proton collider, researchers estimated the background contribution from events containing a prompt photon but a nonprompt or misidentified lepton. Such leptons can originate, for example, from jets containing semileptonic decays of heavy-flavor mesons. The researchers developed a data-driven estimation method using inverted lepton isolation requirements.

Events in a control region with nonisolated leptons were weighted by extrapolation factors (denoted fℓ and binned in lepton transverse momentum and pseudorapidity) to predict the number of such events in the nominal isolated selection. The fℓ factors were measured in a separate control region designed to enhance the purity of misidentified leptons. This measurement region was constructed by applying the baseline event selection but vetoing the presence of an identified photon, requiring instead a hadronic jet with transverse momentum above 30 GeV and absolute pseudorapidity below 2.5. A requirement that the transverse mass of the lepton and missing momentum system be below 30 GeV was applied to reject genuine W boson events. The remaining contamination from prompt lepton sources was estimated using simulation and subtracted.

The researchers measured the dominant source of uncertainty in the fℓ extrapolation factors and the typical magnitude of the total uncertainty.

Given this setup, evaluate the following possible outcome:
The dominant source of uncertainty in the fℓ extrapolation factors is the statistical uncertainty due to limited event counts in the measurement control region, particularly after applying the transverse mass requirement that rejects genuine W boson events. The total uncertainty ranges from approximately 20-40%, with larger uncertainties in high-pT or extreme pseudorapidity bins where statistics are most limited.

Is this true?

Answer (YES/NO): NO